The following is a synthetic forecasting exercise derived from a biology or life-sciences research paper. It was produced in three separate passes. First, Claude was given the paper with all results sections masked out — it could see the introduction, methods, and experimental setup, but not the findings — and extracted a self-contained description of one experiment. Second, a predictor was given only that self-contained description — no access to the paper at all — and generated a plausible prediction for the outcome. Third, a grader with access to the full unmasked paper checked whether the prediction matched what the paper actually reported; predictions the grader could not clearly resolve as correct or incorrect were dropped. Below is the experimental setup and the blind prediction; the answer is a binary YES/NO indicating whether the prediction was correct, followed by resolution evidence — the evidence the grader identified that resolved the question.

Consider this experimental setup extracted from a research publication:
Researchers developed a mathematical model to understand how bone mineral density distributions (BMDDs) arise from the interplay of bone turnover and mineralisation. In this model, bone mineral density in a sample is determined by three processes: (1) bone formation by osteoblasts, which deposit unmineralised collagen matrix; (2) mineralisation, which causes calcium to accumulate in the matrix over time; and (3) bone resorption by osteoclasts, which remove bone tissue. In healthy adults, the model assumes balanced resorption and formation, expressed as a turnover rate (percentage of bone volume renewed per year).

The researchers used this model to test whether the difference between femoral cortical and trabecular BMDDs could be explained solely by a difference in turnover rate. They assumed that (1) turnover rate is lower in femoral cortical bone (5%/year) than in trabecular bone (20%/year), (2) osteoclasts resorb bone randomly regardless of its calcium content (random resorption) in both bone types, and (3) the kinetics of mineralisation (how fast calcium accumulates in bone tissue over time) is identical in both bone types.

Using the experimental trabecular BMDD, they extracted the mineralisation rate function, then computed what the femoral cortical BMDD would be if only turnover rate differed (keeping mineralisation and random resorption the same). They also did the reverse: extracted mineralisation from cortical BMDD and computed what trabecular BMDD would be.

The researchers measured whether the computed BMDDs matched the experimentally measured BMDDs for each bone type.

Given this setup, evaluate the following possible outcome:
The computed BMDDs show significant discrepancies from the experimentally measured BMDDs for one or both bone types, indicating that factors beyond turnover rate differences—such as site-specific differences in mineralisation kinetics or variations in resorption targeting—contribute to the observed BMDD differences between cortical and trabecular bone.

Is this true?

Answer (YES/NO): YES